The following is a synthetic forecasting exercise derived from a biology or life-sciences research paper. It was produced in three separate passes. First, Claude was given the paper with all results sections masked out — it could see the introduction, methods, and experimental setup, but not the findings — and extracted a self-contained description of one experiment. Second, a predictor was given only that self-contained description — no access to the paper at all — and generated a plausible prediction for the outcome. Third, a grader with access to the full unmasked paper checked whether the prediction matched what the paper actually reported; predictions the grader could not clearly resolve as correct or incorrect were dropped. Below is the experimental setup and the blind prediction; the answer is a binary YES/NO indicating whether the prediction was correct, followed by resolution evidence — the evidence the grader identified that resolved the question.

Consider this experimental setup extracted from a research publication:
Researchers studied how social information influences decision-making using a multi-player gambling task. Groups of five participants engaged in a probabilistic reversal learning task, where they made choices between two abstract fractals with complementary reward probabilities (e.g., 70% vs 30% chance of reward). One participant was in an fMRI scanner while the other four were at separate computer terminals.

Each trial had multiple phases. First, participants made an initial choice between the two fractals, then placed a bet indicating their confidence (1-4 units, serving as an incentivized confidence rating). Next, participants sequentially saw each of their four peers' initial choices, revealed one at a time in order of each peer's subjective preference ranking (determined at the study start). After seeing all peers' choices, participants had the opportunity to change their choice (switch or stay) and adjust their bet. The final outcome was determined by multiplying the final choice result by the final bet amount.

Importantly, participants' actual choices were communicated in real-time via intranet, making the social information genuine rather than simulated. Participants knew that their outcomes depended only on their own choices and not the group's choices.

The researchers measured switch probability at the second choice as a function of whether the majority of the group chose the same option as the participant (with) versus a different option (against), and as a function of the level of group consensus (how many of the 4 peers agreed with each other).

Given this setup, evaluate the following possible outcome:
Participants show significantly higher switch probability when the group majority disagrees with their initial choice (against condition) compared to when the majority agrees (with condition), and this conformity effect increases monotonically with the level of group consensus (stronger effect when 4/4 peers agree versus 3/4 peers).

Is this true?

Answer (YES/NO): YES